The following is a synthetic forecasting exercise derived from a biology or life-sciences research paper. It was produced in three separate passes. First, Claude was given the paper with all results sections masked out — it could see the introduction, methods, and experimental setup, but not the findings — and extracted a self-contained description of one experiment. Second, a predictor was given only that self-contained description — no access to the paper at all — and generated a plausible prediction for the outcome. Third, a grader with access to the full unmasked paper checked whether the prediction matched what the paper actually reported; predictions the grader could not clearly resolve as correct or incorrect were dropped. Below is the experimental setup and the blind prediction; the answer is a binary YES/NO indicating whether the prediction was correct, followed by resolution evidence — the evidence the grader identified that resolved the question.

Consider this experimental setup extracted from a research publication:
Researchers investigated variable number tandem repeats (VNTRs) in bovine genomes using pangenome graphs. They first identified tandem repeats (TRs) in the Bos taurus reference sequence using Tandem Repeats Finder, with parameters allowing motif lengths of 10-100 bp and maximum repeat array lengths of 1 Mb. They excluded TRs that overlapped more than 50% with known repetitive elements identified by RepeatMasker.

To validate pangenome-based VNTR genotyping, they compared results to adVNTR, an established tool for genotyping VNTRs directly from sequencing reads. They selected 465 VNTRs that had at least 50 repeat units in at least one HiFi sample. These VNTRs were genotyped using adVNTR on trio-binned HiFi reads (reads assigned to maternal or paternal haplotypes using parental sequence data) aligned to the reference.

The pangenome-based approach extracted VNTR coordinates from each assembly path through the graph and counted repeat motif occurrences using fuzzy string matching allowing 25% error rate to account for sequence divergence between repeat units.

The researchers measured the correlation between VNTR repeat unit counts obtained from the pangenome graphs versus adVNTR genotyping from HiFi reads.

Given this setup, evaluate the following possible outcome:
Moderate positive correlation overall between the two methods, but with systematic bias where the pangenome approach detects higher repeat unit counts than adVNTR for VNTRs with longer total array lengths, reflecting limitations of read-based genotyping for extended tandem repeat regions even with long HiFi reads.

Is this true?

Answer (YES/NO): NO